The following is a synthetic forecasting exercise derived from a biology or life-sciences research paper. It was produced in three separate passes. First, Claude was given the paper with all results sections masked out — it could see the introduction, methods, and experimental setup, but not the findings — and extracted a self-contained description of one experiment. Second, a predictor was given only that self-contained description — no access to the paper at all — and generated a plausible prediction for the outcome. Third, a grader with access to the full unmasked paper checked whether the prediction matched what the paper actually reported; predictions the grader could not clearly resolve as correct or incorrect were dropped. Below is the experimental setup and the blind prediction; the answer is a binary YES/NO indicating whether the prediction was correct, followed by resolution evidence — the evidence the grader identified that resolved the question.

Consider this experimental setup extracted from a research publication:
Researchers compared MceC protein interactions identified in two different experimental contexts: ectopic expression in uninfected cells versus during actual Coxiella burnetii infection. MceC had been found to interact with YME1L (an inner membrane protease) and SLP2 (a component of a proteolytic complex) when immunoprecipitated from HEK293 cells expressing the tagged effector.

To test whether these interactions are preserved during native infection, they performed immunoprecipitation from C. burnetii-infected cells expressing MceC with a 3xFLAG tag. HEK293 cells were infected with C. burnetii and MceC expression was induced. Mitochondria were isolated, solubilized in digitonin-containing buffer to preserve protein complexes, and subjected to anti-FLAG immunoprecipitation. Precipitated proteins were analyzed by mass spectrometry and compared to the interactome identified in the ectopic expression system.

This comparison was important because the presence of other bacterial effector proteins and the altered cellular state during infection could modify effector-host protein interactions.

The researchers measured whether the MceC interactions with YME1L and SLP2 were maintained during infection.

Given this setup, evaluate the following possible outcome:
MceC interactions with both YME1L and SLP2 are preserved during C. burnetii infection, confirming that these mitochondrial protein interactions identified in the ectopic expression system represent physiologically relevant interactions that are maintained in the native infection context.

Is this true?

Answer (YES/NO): NO